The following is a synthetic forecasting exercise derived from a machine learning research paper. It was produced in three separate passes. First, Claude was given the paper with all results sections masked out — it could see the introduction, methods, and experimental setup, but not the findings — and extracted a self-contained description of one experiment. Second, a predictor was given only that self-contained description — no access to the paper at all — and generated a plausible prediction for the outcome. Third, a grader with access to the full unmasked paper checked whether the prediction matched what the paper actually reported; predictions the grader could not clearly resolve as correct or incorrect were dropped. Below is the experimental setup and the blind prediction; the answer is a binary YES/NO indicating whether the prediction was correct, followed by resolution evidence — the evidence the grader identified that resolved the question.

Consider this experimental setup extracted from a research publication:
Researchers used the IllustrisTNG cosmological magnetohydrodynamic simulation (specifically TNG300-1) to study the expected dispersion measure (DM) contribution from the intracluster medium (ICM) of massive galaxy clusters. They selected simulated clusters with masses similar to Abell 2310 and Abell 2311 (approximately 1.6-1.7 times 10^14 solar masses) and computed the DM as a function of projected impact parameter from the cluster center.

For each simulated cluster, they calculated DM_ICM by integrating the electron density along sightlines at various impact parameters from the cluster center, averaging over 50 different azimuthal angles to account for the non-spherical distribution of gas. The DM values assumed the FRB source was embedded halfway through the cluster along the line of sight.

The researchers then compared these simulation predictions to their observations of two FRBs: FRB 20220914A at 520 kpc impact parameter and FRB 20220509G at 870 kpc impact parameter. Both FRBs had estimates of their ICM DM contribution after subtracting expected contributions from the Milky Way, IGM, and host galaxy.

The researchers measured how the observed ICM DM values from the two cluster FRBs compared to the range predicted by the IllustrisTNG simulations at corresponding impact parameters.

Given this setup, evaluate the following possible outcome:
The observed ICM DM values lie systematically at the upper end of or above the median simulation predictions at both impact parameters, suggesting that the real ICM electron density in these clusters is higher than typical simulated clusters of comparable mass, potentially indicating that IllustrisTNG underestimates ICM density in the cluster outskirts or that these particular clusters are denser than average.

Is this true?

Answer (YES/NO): NO